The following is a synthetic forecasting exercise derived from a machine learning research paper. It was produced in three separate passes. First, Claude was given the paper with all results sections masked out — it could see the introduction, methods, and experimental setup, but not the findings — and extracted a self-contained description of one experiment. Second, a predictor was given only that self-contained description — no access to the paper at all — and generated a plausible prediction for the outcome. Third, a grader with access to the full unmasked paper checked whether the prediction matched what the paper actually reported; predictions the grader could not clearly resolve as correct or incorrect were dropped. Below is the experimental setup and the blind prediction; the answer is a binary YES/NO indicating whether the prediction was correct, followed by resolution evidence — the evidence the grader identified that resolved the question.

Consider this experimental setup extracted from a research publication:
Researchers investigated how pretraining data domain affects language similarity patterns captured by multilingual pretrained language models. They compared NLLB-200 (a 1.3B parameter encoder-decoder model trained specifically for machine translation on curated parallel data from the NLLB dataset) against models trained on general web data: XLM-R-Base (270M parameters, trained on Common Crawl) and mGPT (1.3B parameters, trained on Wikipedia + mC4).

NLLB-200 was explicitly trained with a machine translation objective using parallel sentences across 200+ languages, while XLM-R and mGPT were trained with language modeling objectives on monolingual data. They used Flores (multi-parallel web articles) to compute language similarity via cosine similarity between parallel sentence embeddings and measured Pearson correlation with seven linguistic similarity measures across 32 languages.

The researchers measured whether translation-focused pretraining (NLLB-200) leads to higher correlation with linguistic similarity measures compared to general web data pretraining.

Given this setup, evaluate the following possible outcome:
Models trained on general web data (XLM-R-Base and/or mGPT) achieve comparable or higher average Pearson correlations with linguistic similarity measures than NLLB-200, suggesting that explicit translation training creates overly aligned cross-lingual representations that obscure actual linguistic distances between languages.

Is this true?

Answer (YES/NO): YES